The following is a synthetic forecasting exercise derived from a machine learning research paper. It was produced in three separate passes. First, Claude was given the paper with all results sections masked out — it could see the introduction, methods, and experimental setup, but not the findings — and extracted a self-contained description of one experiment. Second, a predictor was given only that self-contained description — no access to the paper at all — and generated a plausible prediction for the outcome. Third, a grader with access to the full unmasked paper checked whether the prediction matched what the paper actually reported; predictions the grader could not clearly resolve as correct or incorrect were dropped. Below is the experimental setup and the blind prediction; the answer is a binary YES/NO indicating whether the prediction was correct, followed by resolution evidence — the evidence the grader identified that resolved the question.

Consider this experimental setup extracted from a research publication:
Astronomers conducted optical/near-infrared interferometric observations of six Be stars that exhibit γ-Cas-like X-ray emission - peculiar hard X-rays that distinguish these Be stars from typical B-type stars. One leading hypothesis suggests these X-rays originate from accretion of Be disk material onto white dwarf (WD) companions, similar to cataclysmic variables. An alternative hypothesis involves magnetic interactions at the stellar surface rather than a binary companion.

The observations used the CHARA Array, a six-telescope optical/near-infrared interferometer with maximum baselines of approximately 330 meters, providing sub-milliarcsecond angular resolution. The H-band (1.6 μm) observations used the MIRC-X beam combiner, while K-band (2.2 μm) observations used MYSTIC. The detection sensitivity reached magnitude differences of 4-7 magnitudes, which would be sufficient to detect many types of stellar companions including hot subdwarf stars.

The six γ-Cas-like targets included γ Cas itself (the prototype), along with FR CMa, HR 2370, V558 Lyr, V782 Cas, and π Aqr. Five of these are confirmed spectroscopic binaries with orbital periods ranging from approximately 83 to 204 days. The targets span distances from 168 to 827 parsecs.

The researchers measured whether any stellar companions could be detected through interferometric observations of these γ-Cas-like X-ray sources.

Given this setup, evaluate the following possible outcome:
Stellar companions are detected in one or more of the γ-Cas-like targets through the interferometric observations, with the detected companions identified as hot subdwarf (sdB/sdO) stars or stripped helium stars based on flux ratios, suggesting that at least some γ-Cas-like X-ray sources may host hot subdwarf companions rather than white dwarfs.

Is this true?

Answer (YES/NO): NO